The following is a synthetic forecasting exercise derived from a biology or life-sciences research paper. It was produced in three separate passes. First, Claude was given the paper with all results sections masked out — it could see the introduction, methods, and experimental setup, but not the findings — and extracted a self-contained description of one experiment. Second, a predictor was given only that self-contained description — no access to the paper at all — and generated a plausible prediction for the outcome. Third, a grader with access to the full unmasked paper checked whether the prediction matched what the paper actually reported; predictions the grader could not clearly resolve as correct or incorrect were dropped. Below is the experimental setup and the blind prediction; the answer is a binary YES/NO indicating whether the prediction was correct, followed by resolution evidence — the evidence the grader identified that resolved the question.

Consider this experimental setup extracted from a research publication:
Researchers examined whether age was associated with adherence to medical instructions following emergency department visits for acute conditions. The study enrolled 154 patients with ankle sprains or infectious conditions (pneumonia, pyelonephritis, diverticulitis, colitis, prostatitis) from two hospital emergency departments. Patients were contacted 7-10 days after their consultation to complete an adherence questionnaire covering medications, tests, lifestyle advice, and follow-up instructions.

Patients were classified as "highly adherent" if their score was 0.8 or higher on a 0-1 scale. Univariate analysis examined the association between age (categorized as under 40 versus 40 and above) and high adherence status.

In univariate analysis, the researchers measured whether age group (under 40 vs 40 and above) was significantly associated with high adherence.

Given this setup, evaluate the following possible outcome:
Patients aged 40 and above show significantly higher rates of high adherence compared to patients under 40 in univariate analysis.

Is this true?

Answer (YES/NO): YES